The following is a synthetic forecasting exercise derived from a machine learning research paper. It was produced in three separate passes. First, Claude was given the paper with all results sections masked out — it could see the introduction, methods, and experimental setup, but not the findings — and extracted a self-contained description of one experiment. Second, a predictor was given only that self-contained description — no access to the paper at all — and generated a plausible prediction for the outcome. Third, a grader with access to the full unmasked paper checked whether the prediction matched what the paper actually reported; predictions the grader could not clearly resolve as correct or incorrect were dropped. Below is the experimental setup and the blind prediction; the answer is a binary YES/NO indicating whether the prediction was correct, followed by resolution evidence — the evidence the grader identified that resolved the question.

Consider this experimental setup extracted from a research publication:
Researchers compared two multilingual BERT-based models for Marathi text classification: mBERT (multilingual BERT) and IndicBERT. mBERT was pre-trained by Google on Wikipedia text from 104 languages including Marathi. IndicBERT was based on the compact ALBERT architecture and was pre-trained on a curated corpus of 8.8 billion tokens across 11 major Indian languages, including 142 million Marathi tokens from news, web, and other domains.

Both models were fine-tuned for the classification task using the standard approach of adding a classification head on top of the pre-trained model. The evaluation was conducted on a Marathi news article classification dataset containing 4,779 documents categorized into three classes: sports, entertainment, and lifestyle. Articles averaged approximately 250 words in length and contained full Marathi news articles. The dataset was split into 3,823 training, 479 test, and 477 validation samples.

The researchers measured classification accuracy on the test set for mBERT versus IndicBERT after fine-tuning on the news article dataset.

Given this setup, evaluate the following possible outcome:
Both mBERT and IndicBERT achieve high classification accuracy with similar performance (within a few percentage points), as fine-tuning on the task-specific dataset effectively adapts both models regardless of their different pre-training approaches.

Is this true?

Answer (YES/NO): NO